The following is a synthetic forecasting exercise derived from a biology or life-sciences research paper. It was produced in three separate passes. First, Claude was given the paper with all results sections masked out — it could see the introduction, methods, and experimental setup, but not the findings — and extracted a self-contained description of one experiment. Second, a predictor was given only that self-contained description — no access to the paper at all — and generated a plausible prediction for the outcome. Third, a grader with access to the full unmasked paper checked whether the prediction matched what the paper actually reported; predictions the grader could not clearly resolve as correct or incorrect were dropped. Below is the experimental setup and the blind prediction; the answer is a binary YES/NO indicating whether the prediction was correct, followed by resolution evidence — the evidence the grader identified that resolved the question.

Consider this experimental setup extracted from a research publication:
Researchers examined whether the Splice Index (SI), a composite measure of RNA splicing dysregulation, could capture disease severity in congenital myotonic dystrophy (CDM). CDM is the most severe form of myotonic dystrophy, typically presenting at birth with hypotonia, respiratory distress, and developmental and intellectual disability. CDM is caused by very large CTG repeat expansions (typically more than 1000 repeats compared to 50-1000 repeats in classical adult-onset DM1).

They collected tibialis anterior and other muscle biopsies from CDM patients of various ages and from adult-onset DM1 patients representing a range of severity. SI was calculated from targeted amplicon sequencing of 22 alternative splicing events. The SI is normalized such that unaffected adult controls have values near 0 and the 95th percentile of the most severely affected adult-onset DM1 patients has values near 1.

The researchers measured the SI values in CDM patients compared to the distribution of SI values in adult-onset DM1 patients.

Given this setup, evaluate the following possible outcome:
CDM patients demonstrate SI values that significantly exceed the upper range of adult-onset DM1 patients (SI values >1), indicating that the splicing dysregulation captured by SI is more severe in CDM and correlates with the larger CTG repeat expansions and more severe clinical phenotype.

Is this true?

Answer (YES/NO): NO